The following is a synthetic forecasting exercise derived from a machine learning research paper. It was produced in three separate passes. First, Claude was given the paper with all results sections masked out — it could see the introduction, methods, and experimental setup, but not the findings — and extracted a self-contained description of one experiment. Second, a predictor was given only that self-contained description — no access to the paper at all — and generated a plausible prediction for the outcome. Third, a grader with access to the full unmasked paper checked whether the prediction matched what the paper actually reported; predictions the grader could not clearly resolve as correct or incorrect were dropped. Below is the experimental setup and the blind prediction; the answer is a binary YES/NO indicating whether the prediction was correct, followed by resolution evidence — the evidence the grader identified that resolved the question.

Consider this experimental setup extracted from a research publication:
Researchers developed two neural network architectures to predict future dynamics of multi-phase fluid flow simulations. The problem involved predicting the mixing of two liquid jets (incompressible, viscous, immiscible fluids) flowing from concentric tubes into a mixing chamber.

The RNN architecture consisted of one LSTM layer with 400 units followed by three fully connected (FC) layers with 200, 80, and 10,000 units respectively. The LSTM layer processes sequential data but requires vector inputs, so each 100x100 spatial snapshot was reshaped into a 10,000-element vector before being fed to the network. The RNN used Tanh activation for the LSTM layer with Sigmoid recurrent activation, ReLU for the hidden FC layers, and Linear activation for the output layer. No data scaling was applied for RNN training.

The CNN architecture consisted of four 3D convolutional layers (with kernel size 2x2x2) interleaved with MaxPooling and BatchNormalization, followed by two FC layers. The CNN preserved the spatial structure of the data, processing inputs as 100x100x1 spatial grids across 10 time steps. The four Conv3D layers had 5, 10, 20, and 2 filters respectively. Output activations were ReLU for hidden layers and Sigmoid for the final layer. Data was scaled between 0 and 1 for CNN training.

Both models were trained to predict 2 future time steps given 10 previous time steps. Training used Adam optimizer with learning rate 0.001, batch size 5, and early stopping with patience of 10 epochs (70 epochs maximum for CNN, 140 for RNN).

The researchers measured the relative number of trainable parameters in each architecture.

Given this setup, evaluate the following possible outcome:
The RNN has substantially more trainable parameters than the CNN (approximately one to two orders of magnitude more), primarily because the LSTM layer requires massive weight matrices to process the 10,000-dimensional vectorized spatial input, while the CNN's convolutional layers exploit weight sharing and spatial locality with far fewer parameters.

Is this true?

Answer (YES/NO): YES